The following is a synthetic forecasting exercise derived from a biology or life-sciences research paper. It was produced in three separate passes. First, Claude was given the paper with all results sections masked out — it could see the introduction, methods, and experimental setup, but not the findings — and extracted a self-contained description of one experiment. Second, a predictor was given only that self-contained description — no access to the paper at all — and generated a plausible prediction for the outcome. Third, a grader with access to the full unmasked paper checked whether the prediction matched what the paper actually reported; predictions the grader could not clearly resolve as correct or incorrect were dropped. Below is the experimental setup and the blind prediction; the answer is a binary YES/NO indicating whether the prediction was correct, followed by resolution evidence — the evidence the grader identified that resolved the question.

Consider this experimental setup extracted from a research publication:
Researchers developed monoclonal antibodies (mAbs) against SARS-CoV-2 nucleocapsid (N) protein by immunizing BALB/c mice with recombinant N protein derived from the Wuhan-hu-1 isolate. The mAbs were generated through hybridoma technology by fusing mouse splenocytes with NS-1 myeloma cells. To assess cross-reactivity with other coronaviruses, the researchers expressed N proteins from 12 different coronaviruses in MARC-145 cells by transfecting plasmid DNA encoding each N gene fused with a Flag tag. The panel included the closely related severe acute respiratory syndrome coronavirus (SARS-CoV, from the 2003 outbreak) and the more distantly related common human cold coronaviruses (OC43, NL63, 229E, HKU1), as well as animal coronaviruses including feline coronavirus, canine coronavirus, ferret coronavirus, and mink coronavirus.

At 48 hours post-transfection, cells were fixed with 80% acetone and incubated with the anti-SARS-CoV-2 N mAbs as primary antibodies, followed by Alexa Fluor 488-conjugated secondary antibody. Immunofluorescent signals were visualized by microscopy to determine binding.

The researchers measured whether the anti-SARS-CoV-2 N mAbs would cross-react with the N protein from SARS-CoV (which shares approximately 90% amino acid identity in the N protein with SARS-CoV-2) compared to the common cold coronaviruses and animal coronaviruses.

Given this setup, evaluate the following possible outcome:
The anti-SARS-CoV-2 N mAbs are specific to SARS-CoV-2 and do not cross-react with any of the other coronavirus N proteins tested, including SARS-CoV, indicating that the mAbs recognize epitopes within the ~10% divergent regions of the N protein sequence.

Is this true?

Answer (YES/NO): NO